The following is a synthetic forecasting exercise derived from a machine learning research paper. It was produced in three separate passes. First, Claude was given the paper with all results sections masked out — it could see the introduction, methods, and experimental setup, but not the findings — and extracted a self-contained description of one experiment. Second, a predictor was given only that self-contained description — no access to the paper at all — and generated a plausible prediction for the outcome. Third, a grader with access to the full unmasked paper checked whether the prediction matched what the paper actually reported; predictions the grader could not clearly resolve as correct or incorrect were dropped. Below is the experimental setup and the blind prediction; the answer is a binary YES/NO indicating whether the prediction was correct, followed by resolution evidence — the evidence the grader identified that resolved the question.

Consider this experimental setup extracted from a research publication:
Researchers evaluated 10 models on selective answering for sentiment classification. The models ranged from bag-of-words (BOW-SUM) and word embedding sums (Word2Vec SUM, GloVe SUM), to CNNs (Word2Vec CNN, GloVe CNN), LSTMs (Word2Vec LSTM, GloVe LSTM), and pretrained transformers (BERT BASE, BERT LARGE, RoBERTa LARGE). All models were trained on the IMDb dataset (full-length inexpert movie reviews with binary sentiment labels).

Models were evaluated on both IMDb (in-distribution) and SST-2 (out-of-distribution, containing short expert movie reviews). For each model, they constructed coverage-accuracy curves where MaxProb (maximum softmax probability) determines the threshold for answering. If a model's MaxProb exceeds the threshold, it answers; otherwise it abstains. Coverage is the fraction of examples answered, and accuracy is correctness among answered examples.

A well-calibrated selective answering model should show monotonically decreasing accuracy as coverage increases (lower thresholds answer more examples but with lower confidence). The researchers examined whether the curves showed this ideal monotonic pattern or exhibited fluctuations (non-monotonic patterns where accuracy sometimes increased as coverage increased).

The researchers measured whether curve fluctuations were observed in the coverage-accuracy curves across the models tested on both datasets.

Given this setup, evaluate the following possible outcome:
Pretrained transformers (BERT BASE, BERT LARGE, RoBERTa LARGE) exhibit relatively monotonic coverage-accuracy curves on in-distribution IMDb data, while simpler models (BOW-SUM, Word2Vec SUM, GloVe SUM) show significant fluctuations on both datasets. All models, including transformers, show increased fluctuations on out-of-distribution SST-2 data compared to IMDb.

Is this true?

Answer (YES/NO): NO